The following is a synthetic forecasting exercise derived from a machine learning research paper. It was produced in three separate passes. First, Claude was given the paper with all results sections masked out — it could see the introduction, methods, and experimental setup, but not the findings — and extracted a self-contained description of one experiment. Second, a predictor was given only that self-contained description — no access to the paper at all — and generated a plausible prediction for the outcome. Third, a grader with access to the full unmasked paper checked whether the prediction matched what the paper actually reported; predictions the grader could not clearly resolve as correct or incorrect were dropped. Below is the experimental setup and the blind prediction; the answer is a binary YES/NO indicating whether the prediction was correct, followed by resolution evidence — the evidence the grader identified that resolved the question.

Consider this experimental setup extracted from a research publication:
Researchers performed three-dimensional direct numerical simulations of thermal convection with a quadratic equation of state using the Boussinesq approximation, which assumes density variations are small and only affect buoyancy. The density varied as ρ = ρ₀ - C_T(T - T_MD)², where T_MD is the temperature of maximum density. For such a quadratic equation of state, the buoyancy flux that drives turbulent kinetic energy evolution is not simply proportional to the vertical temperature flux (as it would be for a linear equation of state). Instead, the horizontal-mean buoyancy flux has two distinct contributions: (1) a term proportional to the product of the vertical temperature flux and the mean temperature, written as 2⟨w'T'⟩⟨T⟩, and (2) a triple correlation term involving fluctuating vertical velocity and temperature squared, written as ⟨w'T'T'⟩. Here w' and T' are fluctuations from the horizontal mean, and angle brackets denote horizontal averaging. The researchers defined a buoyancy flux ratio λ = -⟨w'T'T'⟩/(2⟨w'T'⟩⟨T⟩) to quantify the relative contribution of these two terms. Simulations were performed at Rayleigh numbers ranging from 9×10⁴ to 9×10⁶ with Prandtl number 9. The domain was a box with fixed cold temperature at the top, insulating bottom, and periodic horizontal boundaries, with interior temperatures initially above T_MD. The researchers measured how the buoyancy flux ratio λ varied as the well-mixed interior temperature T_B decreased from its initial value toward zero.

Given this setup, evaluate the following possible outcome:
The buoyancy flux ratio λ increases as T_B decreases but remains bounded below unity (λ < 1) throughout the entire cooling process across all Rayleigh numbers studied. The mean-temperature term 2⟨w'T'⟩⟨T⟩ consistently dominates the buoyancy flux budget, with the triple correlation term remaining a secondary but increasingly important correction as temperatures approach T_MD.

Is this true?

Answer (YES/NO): NO